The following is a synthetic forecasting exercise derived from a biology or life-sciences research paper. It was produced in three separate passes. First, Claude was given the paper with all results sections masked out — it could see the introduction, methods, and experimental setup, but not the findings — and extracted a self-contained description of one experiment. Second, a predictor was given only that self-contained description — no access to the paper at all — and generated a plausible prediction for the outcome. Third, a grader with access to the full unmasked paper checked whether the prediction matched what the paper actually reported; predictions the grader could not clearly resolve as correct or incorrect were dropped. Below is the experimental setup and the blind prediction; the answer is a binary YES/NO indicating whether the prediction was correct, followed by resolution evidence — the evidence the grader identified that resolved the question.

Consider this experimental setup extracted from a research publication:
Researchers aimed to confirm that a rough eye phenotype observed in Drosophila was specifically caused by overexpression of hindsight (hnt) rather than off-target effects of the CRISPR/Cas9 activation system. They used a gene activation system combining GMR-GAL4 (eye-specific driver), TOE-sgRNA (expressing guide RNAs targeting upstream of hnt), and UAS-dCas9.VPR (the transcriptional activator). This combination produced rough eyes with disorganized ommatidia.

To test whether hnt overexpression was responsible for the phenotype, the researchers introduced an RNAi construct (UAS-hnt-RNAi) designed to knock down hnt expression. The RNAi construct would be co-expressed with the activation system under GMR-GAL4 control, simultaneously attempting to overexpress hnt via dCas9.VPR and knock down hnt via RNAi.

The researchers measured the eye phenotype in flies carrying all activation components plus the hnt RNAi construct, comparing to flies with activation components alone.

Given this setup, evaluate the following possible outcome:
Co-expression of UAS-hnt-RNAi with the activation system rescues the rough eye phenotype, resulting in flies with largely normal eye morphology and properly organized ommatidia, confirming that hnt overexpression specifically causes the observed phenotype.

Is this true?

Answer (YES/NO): YES